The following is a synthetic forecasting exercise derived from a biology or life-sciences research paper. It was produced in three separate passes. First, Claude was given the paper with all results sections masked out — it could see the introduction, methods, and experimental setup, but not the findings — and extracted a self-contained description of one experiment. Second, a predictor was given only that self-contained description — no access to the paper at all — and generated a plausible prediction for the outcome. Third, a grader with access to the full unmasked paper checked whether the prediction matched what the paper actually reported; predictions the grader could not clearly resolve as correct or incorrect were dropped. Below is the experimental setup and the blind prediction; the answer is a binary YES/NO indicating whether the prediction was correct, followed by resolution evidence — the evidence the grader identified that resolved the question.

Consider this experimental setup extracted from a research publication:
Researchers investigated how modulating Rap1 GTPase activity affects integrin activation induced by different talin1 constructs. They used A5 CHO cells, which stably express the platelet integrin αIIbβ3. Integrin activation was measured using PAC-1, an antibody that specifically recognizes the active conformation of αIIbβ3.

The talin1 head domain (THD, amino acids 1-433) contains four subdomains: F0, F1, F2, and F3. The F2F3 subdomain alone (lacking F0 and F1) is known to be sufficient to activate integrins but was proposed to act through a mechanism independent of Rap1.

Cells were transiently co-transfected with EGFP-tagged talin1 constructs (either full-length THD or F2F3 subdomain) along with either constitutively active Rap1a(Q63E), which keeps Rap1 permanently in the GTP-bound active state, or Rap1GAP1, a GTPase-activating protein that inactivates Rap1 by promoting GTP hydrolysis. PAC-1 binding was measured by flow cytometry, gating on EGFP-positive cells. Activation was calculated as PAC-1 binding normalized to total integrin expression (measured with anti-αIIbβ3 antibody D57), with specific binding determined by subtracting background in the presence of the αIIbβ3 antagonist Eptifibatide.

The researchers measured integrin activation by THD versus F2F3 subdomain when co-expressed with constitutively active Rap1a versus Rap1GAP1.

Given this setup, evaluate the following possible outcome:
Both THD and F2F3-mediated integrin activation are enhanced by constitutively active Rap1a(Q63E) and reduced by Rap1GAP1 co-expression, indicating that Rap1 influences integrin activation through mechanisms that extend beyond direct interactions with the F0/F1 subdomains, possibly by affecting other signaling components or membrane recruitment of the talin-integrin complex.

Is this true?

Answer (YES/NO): NO